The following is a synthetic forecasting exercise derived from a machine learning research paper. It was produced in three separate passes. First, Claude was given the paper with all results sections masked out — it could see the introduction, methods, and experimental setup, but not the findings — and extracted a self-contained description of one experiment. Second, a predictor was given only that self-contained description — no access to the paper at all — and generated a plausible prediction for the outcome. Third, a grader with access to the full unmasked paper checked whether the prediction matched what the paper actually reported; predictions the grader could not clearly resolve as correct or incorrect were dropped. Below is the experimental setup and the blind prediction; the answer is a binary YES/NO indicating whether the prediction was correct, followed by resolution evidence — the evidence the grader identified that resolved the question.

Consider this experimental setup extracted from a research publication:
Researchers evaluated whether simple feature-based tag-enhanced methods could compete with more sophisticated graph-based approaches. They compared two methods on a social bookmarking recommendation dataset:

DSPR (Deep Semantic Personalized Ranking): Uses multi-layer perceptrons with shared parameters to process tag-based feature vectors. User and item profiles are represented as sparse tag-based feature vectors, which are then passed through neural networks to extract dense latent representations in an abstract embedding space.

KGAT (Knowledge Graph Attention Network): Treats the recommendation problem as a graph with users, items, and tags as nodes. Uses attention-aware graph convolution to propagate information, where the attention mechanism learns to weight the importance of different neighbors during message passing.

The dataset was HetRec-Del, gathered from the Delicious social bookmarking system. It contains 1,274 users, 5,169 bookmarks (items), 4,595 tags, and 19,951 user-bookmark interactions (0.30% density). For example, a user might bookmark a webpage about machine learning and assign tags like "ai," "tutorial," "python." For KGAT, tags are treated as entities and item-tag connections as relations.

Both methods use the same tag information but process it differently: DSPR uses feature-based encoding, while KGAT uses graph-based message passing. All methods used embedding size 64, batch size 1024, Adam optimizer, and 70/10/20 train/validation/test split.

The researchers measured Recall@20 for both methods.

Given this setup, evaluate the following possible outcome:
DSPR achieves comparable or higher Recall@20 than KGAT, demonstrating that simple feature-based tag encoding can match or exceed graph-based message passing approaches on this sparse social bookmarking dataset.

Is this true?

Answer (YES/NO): NO